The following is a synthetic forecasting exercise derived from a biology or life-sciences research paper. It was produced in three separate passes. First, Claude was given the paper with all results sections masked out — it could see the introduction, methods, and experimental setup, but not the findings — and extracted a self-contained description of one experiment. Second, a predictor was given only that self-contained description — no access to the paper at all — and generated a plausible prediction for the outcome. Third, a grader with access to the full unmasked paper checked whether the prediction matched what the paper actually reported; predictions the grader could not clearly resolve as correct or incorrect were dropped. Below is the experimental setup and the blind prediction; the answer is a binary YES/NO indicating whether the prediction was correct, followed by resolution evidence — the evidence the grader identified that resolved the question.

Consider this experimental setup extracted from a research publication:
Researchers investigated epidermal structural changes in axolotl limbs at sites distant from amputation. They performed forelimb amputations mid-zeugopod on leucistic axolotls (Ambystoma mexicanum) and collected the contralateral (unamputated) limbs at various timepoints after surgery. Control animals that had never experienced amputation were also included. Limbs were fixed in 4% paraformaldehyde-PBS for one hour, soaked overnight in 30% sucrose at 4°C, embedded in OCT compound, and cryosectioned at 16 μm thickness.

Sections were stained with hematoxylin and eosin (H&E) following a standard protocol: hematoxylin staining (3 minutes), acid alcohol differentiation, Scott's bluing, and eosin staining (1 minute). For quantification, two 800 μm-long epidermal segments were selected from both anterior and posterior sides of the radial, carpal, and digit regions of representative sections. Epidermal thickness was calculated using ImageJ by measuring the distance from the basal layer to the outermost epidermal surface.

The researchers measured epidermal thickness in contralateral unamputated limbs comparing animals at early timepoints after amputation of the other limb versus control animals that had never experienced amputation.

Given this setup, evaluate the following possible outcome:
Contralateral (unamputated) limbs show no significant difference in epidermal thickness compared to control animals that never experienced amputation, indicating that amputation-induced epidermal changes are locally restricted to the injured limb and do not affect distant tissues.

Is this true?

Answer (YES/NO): NO